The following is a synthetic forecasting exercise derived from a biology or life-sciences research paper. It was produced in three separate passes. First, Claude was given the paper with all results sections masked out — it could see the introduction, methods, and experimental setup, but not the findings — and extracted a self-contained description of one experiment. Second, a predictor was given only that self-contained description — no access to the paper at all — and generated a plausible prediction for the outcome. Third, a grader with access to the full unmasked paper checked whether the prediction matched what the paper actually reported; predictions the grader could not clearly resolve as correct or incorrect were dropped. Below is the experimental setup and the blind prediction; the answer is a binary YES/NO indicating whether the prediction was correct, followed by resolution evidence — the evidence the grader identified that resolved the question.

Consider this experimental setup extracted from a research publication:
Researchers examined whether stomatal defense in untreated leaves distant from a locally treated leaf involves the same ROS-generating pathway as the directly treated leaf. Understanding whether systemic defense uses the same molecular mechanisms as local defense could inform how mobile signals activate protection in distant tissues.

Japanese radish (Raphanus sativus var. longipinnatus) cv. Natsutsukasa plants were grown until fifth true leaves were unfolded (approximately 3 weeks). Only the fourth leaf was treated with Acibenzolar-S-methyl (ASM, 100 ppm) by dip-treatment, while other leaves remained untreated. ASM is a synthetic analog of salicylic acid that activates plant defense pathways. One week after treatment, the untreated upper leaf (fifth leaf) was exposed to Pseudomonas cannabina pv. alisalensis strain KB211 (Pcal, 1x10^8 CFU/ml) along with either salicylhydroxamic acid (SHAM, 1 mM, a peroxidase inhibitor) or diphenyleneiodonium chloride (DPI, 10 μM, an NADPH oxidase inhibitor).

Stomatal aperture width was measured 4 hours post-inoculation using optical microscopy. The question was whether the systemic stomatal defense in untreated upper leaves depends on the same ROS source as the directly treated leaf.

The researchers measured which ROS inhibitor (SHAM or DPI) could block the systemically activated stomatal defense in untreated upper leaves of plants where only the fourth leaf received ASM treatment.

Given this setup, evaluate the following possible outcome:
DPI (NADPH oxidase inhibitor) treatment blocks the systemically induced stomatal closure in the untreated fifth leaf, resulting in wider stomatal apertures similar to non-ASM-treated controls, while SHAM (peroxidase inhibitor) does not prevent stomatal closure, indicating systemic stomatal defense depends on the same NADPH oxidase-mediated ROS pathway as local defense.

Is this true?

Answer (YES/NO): NO